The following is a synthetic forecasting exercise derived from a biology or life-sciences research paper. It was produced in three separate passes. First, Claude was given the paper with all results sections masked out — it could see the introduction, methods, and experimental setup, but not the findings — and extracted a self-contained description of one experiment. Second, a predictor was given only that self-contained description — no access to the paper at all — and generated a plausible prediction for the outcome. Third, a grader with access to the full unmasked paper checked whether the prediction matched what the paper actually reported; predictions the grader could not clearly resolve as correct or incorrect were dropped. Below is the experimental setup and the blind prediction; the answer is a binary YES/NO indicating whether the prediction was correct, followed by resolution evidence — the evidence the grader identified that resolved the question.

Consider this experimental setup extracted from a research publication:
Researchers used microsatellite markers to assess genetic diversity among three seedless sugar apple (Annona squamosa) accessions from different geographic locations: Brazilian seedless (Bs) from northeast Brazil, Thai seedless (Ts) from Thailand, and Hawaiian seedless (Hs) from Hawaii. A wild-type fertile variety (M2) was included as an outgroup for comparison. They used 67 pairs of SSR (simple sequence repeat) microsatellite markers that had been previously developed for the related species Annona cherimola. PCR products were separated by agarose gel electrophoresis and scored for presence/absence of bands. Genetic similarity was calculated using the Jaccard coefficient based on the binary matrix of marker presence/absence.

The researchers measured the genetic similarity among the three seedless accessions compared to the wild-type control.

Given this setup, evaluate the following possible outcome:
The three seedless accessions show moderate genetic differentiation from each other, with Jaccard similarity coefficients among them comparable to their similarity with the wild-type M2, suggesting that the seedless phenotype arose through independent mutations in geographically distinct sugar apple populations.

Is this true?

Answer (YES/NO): NO